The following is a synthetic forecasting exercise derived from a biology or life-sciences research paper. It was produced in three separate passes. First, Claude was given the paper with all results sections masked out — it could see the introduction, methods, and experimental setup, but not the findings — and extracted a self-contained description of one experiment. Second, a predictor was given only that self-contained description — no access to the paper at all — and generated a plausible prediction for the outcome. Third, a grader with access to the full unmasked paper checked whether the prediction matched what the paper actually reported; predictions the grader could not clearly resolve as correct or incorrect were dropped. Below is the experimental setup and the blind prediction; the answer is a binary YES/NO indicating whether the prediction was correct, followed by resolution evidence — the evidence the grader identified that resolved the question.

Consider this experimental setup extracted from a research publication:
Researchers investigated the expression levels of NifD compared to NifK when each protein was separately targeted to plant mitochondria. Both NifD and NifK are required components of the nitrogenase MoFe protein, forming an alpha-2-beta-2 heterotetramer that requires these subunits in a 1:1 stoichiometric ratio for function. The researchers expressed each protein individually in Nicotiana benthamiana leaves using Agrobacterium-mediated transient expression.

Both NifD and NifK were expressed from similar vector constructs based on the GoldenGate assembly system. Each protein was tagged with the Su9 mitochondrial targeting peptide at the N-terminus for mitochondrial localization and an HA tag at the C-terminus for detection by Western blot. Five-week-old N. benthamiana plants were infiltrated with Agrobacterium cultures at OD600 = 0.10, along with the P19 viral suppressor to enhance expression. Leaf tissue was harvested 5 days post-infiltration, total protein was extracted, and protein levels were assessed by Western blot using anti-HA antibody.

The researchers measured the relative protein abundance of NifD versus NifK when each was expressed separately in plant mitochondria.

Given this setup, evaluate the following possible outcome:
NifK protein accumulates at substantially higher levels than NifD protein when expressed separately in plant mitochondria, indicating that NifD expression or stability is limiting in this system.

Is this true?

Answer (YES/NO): YES